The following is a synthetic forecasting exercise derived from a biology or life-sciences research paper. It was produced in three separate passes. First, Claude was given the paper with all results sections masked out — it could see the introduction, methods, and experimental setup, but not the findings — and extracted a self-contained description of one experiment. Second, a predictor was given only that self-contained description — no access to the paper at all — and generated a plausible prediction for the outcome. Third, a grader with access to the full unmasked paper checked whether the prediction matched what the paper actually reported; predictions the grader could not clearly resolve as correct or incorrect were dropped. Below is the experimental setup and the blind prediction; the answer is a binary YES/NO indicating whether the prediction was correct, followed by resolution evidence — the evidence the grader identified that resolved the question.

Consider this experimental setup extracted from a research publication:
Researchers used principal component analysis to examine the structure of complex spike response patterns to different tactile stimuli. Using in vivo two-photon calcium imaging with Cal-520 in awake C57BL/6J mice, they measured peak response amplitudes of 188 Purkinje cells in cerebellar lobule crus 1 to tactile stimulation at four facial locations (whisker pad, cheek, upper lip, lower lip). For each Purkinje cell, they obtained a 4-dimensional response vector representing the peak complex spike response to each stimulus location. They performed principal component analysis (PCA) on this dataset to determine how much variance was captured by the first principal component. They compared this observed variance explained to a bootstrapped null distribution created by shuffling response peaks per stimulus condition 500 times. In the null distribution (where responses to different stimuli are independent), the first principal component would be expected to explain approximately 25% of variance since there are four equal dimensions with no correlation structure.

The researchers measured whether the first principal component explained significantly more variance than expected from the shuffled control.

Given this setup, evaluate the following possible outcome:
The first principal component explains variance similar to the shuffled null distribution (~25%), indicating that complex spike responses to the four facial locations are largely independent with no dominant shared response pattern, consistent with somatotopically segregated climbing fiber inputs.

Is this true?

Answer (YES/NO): NO